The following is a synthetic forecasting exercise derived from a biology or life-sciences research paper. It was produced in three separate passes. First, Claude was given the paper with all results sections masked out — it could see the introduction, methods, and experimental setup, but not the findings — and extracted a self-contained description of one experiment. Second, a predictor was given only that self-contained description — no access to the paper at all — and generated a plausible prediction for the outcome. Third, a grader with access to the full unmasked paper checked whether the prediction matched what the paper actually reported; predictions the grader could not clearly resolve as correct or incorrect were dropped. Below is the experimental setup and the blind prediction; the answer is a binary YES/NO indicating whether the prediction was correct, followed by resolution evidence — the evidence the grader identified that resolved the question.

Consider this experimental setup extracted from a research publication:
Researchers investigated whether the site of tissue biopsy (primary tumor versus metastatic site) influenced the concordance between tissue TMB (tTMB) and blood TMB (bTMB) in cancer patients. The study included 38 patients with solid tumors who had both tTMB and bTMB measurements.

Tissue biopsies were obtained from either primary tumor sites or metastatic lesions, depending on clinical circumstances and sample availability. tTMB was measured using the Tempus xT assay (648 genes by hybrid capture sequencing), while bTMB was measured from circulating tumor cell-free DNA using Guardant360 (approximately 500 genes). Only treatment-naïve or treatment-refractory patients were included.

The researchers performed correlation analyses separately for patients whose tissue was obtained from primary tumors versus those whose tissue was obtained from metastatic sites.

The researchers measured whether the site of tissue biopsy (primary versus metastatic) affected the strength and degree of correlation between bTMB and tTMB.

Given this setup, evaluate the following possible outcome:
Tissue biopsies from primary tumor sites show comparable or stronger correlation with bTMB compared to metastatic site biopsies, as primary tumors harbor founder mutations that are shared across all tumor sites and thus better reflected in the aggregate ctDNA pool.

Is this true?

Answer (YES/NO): NO